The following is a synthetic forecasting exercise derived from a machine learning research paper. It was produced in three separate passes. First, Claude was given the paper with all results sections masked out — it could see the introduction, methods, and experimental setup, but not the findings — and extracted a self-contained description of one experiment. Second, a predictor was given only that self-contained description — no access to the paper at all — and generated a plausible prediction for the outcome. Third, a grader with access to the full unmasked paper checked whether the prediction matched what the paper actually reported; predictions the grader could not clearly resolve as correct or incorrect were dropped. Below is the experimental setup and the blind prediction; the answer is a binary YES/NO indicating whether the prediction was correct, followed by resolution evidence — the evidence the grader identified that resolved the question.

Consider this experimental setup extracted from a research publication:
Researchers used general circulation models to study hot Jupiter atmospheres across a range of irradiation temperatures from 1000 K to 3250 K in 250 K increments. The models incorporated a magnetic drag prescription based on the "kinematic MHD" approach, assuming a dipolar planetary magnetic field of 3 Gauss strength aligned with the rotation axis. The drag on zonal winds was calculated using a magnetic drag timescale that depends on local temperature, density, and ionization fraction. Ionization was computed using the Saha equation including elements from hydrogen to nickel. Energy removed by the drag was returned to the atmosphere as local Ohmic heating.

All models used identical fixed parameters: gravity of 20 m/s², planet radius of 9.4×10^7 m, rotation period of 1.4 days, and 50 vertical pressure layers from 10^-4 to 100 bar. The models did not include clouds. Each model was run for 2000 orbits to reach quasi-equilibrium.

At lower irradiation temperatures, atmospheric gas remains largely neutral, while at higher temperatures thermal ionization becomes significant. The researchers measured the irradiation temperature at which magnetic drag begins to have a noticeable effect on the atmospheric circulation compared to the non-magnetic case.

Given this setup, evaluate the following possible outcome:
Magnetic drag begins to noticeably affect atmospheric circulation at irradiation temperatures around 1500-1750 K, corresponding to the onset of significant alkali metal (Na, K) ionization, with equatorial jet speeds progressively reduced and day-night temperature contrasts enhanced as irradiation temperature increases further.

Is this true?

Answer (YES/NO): NO